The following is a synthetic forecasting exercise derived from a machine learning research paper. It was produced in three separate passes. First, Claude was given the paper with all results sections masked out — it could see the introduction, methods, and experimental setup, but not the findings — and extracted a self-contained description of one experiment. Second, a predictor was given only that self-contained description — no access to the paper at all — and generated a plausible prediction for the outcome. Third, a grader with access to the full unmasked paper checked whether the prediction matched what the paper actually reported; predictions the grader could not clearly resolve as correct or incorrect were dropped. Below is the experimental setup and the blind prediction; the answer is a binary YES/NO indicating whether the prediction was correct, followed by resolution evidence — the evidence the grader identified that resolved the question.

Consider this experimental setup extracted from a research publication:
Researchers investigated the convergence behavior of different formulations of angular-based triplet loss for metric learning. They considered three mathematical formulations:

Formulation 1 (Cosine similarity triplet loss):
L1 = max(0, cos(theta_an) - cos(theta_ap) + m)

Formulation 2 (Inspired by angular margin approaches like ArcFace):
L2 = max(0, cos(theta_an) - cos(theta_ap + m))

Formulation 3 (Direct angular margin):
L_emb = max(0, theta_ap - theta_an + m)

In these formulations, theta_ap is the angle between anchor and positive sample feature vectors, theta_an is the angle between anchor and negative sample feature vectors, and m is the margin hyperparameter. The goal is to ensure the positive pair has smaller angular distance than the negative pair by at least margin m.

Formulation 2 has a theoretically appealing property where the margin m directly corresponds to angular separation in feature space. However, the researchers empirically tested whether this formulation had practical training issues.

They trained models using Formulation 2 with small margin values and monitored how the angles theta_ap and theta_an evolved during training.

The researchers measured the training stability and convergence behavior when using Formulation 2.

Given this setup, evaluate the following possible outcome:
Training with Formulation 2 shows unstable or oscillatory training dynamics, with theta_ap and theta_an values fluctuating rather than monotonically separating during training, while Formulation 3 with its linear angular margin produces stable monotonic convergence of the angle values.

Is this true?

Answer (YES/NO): NO